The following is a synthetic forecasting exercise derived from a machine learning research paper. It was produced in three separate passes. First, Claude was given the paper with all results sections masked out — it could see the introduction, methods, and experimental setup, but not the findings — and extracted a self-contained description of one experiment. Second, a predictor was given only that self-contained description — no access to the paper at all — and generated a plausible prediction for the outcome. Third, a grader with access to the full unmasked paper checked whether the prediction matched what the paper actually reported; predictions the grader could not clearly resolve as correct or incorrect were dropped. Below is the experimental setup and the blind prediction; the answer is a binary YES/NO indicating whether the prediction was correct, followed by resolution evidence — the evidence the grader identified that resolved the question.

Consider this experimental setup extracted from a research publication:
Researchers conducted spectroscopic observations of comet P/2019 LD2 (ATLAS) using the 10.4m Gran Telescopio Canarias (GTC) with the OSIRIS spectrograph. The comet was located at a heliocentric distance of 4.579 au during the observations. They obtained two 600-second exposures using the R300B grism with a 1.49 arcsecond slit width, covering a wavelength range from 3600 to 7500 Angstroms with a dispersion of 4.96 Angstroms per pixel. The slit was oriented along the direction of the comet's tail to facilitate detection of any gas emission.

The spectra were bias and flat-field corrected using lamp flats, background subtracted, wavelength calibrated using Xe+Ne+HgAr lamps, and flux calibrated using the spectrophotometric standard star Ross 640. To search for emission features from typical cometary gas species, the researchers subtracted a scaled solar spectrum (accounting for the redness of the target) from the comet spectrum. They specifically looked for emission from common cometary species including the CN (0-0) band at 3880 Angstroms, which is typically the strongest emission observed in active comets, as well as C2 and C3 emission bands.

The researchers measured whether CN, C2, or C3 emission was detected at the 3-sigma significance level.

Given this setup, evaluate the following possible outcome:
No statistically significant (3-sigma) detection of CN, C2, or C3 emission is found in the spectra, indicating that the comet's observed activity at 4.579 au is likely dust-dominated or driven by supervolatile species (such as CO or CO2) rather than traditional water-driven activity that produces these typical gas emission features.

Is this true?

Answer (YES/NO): NO